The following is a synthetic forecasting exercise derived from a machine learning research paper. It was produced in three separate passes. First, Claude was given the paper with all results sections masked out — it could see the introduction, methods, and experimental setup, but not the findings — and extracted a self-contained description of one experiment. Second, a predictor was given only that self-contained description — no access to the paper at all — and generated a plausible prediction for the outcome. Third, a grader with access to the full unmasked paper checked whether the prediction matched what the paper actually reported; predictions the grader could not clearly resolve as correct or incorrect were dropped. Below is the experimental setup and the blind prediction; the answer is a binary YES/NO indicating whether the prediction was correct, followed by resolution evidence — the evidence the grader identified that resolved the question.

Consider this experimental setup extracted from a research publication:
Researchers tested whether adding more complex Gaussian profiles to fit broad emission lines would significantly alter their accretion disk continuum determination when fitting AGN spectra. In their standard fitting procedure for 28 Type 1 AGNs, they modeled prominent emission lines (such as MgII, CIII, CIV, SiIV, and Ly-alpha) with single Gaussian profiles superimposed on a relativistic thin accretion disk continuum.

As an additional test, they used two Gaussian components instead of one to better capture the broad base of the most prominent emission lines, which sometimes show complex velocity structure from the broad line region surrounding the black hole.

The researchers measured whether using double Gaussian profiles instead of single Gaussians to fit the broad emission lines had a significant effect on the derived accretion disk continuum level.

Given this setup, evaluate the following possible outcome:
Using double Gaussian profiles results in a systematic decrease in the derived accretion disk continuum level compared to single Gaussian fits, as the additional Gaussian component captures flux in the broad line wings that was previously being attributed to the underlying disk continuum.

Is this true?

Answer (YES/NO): NO